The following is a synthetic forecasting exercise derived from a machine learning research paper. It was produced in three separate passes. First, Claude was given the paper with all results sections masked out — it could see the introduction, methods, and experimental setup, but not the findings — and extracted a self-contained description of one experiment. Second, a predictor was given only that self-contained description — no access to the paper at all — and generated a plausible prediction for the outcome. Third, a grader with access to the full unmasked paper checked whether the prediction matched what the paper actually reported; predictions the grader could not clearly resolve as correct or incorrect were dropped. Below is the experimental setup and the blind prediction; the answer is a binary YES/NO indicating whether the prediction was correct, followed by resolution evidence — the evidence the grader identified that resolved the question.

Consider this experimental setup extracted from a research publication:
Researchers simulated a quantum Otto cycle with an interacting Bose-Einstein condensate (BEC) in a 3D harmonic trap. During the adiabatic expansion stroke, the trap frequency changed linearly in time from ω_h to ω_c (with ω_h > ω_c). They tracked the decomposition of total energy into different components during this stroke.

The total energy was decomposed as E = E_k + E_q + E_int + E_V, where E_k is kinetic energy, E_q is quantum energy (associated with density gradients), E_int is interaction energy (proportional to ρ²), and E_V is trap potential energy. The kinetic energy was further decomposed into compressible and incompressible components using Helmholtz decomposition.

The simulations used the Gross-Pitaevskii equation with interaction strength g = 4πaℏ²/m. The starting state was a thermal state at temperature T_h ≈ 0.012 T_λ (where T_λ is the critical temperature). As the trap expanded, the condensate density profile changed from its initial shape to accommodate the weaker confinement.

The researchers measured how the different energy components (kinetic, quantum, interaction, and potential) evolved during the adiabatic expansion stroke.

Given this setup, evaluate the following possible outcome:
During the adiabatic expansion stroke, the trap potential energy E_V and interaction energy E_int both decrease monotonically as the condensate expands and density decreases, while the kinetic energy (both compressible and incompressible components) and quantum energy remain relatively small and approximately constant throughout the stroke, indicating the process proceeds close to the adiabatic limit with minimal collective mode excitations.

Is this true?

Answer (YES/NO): NO